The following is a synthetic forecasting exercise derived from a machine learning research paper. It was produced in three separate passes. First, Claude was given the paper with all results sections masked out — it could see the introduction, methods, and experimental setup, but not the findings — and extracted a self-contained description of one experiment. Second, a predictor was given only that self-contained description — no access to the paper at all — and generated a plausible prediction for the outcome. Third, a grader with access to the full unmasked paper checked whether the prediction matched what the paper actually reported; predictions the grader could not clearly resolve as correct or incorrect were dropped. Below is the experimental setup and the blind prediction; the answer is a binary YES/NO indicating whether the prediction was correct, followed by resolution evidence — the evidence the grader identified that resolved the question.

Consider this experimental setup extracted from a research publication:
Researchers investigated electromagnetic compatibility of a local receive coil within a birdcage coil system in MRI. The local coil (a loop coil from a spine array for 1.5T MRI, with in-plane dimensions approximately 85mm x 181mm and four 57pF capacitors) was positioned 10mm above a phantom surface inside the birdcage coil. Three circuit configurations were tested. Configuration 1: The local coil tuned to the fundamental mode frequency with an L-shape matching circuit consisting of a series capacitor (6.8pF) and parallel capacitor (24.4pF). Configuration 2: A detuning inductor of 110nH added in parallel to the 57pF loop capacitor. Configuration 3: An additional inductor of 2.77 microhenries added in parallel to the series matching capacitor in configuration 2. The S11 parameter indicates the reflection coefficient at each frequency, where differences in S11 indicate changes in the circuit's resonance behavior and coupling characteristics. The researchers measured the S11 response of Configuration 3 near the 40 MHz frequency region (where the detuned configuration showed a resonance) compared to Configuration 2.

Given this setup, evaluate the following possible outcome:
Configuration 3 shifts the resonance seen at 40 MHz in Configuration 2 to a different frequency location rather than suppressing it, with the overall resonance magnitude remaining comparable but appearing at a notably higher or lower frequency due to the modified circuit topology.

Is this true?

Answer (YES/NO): NO